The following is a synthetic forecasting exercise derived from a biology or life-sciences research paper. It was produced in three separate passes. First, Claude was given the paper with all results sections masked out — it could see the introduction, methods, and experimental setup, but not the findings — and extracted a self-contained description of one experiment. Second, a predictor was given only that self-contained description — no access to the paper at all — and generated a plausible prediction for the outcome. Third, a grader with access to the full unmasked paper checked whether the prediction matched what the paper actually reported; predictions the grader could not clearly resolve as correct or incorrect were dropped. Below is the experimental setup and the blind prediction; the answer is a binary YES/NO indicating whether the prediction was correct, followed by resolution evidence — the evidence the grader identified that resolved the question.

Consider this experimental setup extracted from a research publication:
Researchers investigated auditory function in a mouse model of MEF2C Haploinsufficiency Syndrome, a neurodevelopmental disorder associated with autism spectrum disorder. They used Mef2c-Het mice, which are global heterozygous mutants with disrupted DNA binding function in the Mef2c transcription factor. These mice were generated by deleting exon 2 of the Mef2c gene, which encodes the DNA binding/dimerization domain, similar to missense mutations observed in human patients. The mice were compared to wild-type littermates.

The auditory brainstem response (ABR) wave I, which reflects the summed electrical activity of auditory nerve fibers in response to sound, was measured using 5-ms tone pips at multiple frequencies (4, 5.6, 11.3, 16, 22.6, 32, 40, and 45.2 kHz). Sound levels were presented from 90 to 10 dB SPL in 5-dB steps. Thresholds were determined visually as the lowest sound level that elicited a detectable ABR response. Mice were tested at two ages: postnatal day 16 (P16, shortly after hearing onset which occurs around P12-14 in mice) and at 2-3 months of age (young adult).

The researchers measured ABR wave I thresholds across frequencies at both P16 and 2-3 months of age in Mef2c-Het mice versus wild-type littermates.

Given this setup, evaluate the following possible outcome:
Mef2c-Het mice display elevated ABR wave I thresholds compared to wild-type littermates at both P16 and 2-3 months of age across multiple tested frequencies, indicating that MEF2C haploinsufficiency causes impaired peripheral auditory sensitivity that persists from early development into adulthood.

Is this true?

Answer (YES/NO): NO